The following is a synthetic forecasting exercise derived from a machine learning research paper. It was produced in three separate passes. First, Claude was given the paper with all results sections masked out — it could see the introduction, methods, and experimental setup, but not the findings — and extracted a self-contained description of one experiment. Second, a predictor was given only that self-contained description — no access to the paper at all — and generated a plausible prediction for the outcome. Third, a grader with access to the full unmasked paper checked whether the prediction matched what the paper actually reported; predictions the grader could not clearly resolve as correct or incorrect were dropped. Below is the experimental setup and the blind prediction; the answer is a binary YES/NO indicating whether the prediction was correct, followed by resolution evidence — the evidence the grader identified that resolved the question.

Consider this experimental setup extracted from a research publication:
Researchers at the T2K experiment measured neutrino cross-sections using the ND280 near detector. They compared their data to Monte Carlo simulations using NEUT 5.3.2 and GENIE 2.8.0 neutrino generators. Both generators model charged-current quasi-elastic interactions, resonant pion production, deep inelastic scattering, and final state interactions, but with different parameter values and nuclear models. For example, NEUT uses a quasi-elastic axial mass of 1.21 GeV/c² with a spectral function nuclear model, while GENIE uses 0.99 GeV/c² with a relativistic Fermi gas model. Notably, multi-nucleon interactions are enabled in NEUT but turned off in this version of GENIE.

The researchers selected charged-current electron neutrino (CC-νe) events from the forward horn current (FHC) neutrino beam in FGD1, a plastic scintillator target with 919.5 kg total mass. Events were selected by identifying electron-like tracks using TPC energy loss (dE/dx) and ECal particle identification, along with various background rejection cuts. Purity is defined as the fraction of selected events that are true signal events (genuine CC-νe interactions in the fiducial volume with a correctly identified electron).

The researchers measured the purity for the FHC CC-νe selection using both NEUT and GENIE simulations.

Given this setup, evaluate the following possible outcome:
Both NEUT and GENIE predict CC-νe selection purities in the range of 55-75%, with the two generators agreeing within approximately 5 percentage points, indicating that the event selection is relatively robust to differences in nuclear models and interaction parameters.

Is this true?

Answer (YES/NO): NO